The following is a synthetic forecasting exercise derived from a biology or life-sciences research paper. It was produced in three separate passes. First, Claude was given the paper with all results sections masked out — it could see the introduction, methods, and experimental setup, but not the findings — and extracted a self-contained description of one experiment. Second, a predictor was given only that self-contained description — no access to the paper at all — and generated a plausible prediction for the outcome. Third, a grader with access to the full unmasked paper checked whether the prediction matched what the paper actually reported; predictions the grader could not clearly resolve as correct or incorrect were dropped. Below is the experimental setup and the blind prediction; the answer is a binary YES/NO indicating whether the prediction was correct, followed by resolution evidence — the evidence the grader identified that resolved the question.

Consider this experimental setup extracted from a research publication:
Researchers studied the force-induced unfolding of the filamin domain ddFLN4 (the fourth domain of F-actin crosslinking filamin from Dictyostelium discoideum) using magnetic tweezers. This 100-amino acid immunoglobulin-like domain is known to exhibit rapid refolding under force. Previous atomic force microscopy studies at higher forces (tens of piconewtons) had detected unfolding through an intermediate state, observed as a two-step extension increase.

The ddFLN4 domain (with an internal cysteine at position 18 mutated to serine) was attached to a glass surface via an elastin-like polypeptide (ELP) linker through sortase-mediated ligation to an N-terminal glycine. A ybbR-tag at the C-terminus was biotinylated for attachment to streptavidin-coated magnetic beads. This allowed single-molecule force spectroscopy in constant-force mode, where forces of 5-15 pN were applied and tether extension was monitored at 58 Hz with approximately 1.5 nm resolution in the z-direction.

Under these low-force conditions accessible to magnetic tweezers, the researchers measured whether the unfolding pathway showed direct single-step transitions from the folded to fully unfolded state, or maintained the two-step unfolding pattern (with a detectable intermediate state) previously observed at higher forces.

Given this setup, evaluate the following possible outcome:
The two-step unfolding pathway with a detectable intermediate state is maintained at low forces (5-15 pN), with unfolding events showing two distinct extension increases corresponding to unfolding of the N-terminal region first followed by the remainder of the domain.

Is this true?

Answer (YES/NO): YES